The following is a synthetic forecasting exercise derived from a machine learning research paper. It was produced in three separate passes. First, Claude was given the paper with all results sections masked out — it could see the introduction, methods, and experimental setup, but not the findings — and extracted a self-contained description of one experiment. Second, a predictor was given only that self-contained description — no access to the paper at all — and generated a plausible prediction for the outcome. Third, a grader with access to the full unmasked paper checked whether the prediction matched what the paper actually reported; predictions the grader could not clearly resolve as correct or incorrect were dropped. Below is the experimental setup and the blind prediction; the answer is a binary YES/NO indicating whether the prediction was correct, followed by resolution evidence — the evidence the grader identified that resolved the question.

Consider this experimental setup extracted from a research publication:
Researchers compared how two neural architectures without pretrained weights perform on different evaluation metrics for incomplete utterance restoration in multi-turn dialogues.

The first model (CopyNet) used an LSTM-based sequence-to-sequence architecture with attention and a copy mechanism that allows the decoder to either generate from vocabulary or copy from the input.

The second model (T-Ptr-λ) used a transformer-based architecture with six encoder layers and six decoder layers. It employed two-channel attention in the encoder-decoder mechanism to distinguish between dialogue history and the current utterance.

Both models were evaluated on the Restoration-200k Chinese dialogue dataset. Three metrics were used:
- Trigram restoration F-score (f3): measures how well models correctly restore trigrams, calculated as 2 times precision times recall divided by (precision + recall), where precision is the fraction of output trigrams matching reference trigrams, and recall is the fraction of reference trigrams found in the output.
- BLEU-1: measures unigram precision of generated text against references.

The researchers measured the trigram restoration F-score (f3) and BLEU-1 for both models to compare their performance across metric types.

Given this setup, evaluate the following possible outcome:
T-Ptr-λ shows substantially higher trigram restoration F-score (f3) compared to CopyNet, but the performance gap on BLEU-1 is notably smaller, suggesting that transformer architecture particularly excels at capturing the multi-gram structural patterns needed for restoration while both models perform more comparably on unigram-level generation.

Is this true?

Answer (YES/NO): NO